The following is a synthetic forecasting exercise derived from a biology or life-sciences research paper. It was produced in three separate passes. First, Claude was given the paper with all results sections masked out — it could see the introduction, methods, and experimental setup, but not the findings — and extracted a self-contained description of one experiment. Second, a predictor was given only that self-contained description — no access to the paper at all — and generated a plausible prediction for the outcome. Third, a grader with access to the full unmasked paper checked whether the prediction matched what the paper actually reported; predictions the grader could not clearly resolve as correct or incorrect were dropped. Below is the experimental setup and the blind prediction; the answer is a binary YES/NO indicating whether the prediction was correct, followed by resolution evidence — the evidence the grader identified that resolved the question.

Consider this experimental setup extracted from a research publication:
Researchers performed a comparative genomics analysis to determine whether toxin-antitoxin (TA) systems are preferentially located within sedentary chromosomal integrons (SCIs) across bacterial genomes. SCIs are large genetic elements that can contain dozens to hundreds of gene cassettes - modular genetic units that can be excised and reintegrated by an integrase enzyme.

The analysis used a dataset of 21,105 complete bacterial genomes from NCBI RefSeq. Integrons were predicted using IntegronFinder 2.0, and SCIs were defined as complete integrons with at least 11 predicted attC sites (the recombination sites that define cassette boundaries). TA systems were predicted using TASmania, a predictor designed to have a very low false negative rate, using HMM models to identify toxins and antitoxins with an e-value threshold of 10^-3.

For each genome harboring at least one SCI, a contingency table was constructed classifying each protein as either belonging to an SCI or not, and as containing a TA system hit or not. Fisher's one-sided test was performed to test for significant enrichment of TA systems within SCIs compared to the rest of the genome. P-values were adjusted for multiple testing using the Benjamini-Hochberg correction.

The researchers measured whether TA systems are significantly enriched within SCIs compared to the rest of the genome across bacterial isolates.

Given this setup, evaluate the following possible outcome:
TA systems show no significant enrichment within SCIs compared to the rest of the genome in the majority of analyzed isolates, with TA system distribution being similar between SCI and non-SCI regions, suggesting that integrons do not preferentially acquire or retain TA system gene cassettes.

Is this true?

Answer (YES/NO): NO